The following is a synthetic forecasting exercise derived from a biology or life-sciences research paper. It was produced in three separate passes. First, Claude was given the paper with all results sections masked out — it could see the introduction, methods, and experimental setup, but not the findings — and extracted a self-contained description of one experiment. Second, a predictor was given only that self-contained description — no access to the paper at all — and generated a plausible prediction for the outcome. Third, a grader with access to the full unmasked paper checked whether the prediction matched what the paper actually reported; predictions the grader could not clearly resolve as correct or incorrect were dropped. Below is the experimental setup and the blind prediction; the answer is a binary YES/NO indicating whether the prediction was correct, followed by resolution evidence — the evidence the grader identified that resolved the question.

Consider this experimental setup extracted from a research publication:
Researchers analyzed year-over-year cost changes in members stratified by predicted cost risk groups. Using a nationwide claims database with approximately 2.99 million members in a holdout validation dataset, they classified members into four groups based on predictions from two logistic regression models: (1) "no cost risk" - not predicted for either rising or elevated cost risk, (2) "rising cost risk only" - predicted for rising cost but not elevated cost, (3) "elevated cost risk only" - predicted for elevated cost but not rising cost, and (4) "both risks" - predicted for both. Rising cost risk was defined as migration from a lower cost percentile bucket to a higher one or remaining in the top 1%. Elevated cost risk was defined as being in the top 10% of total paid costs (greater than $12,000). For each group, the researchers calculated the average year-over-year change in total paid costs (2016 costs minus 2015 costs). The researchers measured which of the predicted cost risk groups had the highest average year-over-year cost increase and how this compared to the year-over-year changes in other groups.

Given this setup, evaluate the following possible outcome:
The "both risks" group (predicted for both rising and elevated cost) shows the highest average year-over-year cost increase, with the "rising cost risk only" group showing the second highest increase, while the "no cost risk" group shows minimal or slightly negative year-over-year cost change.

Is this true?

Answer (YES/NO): NO